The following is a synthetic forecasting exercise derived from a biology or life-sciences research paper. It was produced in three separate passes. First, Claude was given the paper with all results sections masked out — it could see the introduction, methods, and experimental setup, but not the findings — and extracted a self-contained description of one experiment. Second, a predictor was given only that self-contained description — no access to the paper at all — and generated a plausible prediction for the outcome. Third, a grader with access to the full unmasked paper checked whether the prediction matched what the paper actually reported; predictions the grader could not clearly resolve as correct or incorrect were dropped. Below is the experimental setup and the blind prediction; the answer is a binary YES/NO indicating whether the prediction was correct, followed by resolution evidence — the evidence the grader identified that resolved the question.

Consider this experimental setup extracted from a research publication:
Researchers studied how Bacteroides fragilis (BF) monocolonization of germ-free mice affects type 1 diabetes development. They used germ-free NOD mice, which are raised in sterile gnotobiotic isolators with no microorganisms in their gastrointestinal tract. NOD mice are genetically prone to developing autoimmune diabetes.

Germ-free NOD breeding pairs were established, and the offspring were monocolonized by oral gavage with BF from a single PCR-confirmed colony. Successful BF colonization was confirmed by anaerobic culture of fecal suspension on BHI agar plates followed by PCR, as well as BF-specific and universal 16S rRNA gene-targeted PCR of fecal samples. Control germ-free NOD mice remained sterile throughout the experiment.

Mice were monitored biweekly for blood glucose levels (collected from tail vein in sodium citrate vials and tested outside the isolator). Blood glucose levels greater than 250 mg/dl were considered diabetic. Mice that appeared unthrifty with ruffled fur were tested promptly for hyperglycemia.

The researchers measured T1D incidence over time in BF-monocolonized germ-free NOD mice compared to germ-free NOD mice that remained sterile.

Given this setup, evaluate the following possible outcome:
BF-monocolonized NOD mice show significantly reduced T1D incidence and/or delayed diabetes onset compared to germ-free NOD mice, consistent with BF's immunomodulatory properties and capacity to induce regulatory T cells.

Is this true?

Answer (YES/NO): NO